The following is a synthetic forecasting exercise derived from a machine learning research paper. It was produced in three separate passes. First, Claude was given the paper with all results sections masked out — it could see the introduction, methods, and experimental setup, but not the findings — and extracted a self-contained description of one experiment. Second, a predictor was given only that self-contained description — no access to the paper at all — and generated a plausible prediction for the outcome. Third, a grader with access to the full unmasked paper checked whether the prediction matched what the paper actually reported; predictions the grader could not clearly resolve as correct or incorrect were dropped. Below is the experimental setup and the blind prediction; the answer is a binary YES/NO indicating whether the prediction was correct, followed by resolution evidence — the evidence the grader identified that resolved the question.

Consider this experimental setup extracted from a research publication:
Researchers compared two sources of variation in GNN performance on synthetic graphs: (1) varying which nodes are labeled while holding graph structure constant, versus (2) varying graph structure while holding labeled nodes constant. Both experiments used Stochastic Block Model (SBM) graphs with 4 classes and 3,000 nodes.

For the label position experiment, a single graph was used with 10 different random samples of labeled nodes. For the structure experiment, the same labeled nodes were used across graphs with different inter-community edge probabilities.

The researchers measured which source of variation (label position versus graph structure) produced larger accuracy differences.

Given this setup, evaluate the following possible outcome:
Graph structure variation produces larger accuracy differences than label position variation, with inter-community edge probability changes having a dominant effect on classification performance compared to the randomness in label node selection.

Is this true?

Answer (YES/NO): YES